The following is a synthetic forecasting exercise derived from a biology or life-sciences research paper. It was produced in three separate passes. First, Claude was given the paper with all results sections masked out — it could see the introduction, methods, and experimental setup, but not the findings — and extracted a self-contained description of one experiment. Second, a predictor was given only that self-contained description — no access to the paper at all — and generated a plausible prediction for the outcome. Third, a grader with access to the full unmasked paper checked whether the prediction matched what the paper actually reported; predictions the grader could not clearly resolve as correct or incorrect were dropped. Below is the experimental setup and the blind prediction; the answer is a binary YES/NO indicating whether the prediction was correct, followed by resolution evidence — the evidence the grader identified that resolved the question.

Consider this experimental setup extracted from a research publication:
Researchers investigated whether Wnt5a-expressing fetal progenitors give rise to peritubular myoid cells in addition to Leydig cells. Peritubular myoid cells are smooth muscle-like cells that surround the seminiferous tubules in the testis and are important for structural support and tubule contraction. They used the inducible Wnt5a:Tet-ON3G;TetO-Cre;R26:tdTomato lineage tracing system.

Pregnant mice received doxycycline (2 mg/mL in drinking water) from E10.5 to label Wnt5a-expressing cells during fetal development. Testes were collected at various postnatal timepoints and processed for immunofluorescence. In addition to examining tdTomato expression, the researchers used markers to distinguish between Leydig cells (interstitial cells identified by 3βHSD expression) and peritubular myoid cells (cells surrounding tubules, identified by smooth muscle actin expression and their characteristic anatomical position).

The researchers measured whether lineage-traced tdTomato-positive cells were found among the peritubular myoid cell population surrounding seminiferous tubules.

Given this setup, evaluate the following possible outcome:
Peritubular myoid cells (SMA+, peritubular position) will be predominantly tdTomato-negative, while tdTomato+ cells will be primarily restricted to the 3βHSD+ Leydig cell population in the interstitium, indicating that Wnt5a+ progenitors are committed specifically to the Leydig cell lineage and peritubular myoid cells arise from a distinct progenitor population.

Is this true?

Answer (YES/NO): NO